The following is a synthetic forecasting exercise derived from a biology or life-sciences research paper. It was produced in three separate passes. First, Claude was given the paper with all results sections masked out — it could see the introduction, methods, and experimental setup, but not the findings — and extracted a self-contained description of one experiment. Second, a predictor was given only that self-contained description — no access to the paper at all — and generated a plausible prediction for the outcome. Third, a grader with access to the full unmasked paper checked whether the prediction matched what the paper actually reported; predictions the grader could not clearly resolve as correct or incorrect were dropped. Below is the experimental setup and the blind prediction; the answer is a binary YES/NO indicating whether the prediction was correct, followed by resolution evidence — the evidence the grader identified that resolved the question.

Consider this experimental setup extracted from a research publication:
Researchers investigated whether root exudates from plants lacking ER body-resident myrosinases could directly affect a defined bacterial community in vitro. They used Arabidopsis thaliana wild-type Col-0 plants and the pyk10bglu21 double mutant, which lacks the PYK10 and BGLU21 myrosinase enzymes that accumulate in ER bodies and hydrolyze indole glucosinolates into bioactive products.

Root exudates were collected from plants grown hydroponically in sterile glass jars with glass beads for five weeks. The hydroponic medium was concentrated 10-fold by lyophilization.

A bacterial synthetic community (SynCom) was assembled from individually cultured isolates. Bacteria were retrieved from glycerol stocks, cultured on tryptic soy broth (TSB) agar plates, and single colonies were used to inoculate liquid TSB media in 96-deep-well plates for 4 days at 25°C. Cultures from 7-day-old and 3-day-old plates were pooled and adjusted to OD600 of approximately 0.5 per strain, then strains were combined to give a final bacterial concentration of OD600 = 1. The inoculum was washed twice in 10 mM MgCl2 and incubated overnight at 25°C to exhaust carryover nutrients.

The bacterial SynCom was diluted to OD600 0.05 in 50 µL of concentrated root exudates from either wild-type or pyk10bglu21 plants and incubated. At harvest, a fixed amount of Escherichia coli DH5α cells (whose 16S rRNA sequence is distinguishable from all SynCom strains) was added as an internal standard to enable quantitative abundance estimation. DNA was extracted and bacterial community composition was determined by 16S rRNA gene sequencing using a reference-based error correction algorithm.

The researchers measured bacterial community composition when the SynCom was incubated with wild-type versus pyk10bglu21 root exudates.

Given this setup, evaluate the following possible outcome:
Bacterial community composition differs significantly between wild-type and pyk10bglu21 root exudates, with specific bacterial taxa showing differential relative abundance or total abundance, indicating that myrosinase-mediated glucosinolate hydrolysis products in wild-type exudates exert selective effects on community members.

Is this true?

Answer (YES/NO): YES